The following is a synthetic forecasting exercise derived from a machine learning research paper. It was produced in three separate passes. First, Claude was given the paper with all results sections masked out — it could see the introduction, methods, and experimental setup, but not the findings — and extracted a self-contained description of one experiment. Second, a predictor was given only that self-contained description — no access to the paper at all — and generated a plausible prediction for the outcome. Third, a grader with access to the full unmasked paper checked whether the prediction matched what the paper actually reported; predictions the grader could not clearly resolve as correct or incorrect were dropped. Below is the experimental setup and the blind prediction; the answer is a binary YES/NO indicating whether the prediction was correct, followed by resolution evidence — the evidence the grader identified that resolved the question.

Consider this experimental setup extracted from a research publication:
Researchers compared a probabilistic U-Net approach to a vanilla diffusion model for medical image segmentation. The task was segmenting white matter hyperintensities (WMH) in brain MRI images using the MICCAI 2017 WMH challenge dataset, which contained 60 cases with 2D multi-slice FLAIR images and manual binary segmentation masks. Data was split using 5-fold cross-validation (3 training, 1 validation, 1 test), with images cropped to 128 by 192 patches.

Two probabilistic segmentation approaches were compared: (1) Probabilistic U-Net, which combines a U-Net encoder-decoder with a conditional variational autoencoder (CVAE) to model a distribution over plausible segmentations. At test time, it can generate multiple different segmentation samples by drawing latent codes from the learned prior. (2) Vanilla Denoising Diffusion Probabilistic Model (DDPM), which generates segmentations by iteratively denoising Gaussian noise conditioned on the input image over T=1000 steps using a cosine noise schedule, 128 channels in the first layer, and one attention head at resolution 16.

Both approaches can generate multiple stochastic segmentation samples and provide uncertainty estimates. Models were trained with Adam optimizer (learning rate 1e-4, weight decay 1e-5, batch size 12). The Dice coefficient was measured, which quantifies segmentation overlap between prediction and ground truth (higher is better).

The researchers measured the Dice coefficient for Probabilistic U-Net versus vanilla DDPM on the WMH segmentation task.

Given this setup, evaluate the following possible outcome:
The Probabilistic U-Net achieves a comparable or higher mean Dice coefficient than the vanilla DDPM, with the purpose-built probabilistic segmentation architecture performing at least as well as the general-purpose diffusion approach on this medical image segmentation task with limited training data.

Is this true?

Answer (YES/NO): NO